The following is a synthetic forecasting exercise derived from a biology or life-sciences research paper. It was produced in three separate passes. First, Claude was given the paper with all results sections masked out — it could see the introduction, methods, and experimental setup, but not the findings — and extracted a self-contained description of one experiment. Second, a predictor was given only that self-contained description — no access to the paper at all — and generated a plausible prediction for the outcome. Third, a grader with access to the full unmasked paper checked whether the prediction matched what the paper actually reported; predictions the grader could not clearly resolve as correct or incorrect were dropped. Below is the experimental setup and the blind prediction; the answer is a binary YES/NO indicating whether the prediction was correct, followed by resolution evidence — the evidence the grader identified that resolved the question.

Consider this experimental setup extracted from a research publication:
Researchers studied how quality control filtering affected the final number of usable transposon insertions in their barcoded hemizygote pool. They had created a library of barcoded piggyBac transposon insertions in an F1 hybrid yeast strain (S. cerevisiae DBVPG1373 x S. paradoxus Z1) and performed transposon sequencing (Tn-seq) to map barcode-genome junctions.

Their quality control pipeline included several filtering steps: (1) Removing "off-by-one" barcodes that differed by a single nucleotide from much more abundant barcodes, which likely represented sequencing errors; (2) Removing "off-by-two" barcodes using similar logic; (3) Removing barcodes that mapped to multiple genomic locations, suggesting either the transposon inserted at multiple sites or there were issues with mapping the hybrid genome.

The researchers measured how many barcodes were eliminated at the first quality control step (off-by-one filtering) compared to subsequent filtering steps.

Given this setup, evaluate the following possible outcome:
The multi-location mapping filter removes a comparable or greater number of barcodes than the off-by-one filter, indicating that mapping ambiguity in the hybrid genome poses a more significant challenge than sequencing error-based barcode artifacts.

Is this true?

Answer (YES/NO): NO